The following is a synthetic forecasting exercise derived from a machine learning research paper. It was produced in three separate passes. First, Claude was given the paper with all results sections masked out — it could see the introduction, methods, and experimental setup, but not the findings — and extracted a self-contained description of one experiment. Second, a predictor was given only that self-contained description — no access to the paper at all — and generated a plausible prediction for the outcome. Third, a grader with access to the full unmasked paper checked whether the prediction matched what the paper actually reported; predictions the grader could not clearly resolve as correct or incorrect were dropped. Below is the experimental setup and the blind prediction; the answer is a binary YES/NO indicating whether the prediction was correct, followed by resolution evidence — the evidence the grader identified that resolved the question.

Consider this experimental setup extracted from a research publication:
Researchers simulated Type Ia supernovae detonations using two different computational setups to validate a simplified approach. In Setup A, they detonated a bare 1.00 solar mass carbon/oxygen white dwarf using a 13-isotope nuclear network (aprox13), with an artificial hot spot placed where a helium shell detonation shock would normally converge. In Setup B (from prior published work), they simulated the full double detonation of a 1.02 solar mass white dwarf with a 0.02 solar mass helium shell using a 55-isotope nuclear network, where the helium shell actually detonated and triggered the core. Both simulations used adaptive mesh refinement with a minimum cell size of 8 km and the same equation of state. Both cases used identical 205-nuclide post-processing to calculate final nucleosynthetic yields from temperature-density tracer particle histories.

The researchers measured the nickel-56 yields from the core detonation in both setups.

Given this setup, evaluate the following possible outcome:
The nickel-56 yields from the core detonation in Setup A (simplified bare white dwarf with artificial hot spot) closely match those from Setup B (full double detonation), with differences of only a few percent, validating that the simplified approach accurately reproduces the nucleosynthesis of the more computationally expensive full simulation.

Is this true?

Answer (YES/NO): YES